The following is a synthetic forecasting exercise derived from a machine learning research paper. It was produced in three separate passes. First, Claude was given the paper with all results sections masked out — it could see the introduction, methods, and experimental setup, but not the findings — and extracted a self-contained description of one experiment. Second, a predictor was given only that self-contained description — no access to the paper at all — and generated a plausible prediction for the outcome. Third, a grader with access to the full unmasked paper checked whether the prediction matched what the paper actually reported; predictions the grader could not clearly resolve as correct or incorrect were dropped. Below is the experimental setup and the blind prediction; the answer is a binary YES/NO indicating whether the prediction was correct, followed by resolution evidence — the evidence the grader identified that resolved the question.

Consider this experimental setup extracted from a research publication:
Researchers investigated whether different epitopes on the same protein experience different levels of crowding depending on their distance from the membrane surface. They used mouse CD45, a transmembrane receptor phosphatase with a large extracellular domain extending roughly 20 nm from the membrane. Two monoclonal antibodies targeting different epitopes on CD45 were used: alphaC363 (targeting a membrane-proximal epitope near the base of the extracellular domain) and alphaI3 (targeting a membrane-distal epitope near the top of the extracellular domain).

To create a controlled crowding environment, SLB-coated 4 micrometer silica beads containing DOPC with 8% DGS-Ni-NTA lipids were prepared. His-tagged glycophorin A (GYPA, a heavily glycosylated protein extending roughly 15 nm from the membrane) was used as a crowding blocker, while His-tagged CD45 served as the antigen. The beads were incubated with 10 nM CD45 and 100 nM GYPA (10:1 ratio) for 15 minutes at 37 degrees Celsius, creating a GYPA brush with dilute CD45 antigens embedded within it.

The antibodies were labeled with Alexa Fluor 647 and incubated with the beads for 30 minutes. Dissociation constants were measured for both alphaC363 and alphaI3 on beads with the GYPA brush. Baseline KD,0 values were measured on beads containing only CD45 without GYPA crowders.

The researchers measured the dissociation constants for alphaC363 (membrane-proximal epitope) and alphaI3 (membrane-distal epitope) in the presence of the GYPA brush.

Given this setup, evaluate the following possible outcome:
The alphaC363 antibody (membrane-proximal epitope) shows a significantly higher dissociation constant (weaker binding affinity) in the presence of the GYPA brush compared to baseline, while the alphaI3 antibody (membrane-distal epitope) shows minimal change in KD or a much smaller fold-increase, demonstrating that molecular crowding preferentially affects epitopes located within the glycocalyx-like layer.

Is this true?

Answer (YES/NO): NO